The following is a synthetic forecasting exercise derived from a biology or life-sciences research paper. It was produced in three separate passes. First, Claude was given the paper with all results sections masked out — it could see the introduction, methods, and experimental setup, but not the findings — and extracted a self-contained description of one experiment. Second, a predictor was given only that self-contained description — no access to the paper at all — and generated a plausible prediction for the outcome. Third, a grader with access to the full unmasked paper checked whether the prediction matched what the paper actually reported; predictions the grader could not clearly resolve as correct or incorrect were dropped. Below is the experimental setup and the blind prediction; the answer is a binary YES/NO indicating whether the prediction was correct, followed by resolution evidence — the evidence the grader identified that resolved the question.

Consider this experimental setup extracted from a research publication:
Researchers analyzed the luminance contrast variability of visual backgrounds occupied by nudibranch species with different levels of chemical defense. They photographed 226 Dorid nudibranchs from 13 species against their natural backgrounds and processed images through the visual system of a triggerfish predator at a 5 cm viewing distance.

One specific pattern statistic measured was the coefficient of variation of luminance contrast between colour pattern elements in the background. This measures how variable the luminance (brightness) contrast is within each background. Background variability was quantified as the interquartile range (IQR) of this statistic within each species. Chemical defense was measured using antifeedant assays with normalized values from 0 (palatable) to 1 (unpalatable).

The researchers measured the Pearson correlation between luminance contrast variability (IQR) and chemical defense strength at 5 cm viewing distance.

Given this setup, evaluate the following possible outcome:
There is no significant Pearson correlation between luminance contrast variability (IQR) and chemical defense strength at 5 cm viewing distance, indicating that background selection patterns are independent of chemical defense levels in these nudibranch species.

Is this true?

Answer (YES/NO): NO